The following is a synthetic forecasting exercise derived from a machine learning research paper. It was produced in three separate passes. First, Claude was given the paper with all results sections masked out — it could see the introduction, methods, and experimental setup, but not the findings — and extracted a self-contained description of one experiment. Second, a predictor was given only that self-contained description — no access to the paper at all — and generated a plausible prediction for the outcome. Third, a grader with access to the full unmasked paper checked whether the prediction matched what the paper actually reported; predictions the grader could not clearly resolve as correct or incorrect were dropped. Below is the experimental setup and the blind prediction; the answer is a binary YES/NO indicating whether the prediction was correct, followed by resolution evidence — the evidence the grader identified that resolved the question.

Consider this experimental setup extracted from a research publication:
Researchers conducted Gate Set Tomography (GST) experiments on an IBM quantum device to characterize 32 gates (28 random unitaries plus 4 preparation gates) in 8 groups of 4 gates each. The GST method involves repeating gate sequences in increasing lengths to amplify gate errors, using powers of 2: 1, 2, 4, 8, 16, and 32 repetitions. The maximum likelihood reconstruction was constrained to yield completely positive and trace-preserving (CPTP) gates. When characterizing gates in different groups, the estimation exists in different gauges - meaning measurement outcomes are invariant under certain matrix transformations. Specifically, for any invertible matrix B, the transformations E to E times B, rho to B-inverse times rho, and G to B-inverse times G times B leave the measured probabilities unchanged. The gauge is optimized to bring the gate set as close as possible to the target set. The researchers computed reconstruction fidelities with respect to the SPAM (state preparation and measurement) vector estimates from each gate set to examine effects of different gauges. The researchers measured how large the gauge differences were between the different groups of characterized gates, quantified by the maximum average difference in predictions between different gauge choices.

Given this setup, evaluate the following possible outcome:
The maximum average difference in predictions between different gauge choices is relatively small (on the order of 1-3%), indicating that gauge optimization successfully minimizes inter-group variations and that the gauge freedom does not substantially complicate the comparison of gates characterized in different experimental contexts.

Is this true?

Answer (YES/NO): NO